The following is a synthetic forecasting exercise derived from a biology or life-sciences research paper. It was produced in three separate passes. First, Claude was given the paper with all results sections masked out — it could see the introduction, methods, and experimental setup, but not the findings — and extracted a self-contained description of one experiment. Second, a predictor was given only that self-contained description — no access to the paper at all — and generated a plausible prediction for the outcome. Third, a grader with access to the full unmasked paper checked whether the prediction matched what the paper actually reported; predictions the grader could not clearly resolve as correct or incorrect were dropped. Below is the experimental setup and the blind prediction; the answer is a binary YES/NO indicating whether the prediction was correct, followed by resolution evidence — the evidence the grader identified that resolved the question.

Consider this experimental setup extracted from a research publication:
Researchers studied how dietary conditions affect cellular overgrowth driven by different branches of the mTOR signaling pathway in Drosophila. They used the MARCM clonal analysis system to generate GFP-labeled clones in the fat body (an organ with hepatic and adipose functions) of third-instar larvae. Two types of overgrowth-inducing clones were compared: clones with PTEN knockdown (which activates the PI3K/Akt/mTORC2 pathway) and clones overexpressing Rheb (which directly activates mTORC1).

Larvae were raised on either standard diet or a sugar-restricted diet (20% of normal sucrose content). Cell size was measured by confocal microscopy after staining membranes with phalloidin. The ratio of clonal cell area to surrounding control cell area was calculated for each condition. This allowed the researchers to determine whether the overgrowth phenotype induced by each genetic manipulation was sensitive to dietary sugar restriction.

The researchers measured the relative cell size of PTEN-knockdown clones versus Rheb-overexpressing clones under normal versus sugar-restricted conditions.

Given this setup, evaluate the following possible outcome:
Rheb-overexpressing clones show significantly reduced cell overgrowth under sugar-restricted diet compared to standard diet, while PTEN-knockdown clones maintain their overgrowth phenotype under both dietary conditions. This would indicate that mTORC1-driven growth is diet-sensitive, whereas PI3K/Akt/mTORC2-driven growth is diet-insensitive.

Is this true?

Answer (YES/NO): NO